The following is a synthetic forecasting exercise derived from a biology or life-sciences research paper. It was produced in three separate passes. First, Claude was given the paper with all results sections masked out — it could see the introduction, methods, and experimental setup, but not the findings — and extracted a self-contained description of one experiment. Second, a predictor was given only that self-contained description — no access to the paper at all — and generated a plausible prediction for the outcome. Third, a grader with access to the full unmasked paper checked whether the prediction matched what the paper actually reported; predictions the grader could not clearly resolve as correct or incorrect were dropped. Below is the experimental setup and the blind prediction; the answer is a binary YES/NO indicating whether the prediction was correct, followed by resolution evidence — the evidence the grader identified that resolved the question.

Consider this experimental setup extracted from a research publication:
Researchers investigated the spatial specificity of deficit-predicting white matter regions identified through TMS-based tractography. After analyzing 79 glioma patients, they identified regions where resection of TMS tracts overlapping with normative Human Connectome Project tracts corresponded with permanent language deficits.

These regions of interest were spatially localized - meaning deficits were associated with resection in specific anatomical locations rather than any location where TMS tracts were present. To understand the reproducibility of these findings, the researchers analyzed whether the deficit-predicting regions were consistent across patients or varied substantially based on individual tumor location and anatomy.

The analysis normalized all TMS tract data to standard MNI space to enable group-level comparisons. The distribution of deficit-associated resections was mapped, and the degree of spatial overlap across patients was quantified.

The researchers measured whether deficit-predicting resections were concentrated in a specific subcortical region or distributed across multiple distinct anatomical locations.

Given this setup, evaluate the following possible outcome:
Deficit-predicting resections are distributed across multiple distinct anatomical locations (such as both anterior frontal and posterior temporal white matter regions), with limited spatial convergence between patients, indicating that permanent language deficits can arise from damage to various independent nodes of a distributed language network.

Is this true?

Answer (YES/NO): NO